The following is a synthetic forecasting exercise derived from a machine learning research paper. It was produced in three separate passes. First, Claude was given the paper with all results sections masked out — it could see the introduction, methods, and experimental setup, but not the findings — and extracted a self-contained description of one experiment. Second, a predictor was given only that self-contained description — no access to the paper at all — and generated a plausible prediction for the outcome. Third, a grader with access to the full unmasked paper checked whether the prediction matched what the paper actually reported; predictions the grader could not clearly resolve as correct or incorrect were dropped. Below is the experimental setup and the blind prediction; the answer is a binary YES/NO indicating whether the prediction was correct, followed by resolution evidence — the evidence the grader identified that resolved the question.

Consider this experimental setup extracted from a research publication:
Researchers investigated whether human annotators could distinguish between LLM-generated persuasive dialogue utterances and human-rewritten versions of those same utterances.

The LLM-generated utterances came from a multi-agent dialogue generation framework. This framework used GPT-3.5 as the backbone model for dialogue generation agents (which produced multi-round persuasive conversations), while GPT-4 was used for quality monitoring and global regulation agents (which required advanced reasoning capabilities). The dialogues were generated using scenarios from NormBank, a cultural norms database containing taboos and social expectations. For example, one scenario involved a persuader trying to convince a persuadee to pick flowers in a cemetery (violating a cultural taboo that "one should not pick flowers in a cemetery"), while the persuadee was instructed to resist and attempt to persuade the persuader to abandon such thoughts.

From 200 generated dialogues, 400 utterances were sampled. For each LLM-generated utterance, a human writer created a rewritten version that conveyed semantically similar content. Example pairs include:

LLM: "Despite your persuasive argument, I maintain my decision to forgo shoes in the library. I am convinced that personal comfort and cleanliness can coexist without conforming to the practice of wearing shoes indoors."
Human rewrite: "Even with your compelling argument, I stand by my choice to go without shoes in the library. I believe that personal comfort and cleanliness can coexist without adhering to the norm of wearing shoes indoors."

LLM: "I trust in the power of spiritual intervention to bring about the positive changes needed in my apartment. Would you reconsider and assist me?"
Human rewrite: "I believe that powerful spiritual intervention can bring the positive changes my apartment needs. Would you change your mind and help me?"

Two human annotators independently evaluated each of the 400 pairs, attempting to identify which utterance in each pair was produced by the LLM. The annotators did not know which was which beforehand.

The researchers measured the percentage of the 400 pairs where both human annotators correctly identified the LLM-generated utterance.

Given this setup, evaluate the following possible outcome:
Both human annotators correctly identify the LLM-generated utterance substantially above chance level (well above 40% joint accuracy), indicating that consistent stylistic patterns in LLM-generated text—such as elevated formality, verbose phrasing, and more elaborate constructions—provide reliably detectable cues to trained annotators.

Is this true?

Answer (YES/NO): NO